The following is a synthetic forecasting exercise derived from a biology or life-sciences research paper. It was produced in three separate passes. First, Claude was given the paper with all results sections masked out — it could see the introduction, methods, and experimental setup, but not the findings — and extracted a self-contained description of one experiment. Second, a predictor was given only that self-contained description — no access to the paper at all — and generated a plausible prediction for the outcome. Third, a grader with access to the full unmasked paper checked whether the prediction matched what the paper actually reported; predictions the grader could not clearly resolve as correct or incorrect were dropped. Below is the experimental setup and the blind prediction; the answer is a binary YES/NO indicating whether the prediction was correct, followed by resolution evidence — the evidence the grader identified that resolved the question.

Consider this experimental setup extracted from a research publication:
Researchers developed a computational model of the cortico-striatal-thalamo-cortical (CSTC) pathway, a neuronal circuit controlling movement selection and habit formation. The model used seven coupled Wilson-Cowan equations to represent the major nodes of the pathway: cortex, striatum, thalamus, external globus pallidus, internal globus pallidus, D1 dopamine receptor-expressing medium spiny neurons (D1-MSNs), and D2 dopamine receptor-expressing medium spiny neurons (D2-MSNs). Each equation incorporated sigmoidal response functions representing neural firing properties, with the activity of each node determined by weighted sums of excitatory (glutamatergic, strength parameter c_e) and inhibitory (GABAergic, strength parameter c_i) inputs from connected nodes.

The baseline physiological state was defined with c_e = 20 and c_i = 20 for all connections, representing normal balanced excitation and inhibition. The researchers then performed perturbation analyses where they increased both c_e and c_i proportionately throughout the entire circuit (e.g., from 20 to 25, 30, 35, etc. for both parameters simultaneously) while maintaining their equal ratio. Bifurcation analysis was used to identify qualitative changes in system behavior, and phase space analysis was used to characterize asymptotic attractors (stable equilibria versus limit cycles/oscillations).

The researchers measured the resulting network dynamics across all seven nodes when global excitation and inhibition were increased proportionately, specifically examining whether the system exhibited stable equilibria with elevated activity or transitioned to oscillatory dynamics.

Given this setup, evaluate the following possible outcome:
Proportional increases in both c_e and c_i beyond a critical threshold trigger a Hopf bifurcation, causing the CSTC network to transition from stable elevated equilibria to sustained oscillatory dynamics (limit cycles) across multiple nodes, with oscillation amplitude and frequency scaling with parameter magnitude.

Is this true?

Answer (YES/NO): NO